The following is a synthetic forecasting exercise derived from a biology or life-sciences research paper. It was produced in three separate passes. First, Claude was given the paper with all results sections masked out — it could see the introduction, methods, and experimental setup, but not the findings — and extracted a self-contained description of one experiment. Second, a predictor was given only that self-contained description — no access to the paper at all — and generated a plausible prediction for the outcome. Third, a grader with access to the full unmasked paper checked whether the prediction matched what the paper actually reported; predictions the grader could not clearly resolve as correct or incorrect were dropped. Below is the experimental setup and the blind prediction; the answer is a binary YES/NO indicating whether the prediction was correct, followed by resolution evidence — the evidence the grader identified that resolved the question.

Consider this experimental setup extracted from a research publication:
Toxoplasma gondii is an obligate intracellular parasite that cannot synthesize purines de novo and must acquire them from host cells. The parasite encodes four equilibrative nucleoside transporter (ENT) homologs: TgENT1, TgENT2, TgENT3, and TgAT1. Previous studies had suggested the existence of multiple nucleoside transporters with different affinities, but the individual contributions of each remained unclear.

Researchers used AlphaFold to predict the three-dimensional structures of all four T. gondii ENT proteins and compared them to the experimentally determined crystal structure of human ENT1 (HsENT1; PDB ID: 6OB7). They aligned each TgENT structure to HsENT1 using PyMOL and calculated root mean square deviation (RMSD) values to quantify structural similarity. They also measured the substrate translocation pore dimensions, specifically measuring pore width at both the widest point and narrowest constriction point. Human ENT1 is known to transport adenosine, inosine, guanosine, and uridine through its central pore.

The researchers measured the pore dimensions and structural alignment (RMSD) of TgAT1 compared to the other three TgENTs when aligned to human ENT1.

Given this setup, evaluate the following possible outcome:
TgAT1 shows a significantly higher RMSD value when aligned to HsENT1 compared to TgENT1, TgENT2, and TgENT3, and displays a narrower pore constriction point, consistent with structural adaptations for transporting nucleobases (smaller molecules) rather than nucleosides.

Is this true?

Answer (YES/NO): NO